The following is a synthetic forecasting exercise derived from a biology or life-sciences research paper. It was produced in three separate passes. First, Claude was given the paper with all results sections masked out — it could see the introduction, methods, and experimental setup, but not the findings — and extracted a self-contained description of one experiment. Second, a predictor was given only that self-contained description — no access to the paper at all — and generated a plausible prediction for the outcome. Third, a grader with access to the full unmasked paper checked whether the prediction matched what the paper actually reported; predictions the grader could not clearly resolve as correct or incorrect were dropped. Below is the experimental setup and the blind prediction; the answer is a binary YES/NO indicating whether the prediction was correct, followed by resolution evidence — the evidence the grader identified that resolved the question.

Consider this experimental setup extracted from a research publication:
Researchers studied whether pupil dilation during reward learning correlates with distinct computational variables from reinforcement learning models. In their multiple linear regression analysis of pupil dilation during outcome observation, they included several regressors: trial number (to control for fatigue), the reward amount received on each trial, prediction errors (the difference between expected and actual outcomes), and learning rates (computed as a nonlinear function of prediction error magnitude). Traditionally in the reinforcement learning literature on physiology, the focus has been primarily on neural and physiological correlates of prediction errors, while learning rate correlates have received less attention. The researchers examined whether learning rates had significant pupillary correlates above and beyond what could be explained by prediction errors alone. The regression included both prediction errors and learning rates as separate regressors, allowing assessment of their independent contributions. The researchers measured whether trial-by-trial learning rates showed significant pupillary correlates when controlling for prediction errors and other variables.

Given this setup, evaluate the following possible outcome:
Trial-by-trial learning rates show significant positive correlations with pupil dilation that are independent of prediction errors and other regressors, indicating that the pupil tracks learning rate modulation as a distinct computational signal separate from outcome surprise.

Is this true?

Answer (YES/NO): NO